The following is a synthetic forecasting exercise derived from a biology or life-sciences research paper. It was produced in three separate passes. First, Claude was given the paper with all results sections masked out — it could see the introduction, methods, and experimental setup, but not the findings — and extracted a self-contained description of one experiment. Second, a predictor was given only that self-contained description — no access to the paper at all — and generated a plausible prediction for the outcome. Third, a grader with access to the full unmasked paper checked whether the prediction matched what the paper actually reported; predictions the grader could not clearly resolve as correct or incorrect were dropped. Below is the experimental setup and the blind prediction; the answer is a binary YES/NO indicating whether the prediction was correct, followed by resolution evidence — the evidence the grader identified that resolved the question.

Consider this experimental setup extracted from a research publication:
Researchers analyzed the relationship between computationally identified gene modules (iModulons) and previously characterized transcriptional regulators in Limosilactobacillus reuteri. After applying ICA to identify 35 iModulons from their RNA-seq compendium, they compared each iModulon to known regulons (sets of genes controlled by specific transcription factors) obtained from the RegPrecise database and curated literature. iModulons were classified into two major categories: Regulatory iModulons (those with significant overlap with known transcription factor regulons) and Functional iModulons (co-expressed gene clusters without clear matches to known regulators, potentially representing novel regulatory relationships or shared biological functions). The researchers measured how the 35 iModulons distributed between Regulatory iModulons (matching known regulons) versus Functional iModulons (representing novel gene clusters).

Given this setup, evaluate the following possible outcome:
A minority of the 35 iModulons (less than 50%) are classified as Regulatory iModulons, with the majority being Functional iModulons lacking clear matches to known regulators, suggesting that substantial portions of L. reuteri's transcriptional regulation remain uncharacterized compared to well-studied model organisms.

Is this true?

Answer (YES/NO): NO